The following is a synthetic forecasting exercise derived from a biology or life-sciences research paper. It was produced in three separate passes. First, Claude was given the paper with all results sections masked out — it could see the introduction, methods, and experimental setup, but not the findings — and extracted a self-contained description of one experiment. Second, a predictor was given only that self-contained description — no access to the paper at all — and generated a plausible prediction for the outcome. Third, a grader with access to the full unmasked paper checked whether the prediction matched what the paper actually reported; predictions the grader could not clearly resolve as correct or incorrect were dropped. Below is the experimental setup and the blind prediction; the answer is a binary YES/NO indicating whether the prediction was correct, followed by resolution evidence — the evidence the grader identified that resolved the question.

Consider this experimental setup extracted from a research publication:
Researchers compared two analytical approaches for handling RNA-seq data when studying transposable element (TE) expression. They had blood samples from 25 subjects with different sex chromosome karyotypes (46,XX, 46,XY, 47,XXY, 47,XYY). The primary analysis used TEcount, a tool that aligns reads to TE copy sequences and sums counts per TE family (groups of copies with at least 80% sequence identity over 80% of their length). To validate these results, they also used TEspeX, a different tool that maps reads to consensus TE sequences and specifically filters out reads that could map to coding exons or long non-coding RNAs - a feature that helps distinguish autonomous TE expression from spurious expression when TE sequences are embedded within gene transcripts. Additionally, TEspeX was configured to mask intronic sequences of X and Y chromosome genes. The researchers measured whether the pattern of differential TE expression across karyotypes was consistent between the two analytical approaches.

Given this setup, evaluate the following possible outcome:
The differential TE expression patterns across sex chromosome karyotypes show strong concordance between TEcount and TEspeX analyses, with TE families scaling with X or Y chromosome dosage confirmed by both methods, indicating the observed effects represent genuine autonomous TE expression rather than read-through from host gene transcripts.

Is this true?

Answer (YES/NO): NO